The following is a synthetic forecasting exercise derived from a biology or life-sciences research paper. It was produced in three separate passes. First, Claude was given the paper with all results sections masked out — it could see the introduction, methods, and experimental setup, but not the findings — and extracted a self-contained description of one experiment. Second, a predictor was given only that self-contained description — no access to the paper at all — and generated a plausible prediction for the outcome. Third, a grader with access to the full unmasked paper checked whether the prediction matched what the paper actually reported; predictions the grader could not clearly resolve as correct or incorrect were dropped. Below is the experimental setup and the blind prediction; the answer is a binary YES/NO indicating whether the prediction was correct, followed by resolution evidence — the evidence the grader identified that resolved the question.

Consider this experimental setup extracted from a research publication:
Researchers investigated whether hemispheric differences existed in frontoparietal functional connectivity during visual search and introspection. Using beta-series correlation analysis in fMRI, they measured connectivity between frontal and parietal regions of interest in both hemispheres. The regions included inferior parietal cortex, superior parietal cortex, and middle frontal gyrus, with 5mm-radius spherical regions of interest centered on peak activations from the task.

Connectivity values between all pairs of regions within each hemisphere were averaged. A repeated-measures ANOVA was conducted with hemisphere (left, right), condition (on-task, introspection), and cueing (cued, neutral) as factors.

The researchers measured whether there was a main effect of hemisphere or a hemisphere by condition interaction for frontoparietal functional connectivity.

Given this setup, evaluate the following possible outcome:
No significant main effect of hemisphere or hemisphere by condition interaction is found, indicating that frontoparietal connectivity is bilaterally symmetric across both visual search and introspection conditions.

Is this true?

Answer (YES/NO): YES